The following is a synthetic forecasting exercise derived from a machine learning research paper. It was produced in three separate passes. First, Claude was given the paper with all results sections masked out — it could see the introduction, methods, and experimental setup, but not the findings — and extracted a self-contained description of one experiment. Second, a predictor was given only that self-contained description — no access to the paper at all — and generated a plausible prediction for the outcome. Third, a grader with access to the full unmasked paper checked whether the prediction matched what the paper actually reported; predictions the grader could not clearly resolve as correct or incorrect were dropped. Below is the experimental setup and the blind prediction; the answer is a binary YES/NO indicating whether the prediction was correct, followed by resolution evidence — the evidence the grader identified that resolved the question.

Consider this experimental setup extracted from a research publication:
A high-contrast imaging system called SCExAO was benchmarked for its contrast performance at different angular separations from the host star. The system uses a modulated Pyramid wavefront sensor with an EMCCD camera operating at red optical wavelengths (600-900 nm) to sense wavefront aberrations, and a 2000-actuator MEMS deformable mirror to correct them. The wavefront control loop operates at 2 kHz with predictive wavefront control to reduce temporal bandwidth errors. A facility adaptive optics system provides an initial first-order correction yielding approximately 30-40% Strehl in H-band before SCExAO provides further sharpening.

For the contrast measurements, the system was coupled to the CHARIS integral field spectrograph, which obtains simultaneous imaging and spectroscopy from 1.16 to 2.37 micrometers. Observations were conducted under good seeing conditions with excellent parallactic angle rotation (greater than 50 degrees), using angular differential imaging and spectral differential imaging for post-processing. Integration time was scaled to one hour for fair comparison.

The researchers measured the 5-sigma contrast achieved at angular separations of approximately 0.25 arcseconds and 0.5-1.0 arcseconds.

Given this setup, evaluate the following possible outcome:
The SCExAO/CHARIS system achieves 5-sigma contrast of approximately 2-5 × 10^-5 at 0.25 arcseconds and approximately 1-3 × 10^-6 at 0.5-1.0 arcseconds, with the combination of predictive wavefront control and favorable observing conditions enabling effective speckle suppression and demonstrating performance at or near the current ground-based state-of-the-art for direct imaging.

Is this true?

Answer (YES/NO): NO